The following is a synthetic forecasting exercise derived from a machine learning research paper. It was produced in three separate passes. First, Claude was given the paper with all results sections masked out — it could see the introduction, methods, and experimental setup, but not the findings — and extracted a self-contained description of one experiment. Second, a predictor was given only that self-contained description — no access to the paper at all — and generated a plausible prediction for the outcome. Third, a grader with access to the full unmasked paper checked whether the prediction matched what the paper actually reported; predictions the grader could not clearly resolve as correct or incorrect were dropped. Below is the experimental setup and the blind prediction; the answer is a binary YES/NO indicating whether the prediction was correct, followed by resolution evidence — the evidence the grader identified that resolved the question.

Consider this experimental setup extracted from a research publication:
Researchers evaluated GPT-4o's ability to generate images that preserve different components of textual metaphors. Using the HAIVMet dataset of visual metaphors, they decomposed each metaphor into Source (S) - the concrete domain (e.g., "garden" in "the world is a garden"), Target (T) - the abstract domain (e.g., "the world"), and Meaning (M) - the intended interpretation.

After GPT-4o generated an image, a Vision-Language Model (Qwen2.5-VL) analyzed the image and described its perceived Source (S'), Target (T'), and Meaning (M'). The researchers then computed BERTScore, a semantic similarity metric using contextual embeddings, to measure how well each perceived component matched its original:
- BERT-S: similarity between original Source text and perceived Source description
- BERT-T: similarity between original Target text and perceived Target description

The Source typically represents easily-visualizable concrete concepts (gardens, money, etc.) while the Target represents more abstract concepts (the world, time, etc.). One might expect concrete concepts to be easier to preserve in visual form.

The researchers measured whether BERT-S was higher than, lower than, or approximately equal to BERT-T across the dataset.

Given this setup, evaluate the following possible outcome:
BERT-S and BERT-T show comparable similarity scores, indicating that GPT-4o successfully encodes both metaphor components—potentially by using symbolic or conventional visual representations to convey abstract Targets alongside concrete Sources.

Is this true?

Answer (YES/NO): YES